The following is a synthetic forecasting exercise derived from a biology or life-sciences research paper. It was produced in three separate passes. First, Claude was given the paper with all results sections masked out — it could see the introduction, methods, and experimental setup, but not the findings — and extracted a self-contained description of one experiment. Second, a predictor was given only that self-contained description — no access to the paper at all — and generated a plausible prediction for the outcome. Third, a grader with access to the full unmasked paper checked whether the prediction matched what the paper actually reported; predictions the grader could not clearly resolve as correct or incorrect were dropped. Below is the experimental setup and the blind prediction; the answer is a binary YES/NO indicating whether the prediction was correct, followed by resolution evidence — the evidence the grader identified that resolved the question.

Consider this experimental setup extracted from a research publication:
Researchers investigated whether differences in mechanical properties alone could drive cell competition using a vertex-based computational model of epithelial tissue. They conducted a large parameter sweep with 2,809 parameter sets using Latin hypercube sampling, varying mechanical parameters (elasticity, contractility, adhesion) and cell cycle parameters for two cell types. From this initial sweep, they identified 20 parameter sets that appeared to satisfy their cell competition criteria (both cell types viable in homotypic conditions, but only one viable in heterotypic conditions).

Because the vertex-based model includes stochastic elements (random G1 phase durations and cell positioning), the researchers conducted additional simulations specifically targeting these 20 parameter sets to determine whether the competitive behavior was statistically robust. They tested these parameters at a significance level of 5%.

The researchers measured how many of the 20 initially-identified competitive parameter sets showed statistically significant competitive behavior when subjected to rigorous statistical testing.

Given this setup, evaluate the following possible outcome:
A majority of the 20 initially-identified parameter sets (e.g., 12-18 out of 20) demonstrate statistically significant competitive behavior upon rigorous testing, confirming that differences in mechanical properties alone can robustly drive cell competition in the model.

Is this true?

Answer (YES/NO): NO